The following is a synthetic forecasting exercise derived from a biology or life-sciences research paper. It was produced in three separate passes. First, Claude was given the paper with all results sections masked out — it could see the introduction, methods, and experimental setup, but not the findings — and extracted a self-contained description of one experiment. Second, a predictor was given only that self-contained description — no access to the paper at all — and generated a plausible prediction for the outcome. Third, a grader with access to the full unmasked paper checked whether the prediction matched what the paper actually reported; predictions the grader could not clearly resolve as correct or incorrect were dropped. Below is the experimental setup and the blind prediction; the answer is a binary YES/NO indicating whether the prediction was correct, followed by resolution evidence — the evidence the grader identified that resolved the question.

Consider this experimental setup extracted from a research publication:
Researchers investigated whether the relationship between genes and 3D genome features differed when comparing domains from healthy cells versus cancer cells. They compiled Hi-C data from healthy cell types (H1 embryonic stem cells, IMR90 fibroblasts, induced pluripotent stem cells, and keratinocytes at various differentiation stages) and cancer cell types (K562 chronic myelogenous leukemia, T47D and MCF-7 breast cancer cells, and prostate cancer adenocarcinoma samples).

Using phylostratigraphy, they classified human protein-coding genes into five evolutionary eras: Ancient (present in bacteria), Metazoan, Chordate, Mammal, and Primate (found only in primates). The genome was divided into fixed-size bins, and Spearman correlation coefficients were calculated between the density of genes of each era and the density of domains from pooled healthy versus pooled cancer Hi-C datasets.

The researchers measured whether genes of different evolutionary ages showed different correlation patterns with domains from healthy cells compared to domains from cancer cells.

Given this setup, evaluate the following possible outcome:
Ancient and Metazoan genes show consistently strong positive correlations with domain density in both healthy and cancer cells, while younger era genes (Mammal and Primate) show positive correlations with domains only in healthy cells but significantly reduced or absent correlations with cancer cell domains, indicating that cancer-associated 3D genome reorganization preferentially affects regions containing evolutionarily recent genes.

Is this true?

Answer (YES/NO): NO